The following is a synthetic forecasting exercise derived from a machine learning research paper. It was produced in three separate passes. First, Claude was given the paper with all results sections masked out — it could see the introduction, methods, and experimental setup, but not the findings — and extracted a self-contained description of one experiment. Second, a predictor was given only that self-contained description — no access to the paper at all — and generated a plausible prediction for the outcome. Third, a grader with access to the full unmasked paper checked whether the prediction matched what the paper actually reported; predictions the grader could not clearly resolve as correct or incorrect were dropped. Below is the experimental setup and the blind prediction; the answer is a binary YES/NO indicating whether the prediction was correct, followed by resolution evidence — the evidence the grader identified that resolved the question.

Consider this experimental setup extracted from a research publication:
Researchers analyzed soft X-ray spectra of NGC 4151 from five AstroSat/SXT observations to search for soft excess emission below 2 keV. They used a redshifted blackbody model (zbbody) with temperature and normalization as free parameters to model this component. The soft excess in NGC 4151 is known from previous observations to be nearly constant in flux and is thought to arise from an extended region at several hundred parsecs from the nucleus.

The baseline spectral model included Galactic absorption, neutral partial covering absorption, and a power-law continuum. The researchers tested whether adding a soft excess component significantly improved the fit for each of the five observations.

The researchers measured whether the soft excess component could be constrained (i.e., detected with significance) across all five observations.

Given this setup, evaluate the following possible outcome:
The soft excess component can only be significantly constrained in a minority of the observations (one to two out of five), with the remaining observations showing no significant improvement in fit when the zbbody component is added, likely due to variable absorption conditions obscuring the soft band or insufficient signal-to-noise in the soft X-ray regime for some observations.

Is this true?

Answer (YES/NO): YES